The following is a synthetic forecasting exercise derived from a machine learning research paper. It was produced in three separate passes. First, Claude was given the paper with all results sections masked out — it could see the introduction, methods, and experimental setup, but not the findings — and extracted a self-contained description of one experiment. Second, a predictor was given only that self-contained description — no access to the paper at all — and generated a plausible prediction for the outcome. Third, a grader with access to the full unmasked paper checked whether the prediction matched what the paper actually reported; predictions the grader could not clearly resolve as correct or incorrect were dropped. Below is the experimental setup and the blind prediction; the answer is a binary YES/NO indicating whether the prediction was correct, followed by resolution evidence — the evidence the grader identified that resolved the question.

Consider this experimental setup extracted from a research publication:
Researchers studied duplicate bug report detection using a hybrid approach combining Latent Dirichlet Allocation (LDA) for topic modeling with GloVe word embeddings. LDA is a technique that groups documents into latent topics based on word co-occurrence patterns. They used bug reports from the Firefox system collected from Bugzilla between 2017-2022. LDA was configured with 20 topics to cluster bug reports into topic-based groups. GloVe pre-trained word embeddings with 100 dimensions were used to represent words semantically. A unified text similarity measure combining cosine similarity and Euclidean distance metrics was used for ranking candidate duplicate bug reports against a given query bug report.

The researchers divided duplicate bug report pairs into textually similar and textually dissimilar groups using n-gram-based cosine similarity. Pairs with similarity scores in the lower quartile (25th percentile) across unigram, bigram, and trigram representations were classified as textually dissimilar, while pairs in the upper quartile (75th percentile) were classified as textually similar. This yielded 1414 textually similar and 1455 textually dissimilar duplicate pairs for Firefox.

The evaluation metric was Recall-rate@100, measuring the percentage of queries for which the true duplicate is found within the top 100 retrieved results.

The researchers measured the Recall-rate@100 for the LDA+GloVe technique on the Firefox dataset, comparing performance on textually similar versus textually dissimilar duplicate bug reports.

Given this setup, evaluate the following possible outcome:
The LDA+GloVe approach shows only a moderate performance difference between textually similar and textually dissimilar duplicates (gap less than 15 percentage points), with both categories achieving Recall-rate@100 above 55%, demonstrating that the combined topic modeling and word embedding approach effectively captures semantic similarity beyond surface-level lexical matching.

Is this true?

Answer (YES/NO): NO